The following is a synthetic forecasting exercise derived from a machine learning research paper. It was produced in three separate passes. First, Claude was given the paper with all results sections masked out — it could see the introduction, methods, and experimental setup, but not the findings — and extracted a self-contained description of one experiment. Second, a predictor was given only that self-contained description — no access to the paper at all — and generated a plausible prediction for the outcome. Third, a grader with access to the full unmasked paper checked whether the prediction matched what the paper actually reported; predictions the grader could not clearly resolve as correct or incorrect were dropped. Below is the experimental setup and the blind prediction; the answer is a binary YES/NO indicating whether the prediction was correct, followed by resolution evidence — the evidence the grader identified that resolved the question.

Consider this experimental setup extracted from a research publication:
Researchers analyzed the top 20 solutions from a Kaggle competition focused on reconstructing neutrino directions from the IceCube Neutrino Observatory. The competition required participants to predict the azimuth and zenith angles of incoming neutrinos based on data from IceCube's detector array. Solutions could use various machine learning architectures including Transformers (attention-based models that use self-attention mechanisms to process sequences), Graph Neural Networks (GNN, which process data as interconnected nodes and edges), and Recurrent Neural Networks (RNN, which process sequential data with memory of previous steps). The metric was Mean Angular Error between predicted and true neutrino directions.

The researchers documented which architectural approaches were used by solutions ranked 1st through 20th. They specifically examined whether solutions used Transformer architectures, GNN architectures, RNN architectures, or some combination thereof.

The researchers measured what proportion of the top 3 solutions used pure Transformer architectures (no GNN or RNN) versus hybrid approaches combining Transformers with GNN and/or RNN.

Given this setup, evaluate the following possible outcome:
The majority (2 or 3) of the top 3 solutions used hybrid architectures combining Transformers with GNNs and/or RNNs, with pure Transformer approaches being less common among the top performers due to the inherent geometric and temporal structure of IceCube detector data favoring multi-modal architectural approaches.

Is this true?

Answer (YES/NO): YES